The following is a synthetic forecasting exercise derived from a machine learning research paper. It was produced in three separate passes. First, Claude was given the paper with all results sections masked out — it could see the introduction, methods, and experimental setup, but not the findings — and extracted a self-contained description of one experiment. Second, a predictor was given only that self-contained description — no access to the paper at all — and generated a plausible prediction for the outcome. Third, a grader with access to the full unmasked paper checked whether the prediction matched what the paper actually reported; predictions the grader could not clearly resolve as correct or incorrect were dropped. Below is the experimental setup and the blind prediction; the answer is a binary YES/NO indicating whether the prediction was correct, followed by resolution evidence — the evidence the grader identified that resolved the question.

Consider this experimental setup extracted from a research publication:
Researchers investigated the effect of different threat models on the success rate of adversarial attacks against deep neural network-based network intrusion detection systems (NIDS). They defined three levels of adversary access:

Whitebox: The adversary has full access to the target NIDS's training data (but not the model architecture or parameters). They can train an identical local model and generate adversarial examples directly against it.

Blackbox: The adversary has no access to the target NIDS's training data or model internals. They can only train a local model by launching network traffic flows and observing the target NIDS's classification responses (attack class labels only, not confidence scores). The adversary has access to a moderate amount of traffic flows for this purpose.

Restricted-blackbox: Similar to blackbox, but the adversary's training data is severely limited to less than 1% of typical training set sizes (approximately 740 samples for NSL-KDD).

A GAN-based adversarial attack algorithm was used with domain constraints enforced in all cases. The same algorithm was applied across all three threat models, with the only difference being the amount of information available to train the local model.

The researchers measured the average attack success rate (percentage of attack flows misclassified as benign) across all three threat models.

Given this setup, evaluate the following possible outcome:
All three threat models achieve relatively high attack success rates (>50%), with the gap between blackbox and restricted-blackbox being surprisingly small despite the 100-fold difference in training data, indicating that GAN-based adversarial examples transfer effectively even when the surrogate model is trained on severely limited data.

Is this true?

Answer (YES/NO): NO